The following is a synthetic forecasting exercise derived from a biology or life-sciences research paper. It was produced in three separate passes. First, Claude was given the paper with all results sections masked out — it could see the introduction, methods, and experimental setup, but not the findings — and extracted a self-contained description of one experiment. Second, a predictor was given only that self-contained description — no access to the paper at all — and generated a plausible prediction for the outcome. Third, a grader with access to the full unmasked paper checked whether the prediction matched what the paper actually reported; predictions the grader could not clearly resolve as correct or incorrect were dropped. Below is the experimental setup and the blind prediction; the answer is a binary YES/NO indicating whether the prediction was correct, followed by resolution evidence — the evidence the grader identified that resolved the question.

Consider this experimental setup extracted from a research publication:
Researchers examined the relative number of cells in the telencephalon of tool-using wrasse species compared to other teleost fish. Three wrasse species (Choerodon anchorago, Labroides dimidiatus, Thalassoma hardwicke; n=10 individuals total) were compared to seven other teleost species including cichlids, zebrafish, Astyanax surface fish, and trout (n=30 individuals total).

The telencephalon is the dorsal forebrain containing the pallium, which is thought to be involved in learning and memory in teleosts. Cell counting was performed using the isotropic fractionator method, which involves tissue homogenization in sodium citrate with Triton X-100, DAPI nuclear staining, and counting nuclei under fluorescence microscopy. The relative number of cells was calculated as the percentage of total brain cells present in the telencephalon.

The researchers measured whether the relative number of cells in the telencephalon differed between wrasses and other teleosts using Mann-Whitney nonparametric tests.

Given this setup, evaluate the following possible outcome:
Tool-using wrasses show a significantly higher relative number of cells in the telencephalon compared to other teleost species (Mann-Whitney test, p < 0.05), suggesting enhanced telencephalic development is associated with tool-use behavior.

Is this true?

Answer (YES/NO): NO